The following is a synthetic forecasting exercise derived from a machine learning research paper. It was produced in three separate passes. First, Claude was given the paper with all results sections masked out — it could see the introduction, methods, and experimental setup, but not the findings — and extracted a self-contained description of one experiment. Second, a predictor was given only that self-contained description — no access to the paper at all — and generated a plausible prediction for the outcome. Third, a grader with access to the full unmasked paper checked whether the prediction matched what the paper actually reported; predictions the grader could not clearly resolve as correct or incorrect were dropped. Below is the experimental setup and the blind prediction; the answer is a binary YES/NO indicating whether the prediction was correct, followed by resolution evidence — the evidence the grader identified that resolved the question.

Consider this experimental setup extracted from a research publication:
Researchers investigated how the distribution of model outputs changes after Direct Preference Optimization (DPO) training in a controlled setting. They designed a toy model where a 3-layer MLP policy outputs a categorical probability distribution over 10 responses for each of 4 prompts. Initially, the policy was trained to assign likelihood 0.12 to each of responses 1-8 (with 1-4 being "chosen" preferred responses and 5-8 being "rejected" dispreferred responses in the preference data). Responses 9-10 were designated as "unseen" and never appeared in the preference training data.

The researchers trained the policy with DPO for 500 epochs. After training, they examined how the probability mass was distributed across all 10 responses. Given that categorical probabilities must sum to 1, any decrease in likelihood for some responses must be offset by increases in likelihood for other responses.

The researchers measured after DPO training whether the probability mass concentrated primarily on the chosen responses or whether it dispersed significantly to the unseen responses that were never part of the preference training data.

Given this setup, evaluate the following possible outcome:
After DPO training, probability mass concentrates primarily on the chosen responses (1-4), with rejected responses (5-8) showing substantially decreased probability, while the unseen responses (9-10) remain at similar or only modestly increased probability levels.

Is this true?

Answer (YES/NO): NO